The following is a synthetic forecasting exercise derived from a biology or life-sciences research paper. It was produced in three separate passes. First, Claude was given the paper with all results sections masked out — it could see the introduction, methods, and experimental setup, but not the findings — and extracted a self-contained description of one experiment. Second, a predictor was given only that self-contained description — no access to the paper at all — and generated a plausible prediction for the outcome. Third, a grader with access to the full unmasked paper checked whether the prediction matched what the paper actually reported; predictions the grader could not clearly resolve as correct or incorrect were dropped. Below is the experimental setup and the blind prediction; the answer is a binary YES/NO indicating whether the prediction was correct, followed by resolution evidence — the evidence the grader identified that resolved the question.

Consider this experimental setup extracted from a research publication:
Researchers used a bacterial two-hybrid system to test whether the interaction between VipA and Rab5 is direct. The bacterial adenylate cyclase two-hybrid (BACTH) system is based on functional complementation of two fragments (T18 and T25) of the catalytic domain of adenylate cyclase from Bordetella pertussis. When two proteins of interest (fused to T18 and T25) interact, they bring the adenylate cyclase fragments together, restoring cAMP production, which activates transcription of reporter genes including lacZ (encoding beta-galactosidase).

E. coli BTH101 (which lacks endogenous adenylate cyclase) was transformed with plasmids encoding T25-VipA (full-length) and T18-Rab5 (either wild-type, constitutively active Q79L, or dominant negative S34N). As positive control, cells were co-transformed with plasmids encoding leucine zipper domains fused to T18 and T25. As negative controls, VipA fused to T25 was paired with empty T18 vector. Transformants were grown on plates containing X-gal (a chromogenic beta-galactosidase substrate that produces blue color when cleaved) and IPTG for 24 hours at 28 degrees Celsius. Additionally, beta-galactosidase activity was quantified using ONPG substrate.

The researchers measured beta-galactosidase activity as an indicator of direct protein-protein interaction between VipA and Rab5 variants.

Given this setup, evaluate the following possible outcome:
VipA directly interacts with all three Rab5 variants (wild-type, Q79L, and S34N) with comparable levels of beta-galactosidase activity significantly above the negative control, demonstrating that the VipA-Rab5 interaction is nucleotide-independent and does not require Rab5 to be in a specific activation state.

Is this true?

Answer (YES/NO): NO